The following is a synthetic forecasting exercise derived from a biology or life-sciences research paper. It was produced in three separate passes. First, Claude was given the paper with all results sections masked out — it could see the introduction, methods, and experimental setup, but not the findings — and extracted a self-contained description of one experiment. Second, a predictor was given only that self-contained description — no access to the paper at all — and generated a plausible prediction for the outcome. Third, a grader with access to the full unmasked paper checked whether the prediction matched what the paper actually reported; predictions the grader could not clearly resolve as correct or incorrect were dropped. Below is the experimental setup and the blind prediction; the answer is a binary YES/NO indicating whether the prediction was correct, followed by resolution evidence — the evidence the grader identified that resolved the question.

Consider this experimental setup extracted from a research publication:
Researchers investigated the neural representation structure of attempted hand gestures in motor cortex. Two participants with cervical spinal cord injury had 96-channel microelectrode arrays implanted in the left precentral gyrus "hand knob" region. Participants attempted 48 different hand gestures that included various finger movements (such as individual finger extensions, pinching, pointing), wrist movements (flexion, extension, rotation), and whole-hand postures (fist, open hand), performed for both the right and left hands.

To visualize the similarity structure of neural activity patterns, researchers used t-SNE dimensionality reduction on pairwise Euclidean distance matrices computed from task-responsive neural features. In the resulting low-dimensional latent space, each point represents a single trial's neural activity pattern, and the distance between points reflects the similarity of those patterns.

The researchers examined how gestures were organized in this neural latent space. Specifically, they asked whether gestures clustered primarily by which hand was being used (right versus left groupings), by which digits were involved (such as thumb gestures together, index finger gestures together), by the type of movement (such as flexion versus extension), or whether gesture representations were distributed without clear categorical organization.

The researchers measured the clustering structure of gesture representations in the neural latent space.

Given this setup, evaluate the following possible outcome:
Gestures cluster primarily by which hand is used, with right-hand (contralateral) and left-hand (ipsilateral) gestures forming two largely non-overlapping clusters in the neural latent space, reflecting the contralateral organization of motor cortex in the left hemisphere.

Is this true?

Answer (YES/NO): NO